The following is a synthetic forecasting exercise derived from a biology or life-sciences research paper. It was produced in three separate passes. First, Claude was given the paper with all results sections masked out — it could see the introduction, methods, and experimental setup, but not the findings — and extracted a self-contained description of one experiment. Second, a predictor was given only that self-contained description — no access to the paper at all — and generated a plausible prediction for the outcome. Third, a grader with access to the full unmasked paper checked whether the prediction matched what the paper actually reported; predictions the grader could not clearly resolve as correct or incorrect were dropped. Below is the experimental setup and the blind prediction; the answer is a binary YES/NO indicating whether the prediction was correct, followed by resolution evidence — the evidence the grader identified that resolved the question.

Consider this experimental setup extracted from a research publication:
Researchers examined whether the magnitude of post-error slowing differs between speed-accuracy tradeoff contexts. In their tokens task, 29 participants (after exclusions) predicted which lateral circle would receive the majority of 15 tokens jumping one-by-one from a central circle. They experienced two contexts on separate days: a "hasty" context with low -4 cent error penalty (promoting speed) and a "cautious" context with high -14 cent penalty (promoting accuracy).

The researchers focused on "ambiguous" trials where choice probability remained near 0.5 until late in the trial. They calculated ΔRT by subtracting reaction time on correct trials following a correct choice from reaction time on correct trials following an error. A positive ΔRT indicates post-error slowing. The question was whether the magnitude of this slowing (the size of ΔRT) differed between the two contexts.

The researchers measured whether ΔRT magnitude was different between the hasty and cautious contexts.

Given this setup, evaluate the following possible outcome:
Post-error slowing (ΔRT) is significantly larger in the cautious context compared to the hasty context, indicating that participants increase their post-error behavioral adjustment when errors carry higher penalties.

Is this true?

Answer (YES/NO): NO